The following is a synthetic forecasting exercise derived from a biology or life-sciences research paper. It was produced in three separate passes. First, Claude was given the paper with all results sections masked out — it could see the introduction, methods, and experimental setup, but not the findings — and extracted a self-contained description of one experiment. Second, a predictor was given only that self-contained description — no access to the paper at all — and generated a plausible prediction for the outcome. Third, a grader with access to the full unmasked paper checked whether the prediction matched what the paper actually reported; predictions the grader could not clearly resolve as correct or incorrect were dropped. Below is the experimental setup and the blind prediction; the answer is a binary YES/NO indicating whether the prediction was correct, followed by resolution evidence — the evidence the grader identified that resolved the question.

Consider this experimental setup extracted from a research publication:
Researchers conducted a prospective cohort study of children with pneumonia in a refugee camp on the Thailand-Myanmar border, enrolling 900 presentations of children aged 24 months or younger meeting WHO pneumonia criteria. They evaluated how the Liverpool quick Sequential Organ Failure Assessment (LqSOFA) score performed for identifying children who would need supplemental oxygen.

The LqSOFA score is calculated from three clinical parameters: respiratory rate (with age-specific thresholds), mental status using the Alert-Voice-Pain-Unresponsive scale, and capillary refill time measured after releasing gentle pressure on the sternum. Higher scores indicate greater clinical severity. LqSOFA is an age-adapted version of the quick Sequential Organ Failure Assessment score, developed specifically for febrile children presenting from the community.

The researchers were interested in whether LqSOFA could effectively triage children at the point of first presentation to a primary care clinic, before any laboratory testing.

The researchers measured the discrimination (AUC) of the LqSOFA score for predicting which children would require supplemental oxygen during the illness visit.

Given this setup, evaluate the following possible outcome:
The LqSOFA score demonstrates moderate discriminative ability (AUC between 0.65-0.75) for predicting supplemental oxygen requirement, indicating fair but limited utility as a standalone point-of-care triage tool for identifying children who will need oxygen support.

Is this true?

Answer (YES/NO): NO